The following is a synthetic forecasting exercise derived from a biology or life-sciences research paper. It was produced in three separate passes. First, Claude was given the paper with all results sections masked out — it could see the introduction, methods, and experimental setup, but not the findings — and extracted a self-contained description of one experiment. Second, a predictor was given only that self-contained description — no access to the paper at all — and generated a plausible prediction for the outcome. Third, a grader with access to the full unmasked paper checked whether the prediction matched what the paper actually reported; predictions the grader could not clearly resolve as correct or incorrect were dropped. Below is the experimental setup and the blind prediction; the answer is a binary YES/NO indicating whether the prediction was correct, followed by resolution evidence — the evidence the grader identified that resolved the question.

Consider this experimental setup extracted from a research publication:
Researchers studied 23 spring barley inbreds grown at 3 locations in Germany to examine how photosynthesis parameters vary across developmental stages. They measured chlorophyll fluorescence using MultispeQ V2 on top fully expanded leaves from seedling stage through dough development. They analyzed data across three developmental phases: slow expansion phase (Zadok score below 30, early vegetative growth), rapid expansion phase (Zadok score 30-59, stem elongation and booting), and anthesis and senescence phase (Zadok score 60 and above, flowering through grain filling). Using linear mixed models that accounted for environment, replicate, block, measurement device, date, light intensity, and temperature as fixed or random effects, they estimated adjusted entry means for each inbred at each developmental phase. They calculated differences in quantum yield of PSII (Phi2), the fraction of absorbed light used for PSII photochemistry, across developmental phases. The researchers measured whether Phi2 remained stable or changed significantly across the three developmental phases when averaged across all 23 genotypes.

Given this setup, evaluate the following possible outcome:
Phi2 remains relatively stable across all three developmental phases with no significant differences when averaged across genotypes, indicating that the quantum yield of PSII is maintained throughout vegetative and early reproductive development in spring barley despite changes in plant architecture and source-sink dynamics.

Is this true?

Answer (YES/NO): NO